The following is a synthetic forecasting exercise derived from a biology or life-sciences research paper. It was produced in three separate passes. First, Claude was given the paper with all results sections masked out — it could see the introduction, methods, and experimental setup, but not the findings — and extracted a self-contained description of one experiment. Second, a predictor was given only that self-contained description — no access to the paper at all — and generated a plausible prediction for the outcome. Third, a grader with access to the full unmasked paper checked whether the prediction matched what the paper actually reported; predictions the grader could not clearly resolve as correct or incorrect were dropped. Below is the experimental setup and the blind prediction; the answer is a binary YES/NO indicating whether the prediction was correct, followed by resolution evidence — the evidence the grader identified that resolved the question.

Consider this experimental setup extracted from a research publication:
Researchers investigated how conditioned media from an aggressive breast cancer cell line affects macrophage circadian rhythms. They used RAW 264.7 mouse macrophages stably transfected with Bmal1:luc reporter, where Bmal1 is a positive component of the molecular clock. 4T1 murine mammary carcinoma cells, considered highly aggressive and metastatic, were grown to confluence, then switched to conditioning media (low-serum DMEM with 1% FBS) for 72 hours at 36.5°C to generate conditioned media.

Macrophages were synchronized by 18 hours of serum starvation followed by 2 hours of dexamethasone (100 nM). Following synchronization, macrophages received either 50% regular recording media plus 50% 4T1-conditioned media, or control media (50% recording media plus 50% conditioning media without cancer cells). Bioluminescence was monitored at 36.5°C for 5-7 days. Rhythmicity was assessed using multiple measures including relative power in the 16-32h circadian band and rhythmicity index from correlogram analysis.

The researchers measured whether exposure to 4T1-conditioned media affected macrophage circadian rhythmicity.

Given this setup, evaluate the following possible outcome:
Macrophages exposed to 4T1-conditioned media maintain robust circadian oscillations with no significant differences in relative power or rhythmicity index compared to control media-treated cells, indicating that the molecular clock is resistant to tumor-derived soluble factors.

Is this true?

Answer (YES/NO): NO